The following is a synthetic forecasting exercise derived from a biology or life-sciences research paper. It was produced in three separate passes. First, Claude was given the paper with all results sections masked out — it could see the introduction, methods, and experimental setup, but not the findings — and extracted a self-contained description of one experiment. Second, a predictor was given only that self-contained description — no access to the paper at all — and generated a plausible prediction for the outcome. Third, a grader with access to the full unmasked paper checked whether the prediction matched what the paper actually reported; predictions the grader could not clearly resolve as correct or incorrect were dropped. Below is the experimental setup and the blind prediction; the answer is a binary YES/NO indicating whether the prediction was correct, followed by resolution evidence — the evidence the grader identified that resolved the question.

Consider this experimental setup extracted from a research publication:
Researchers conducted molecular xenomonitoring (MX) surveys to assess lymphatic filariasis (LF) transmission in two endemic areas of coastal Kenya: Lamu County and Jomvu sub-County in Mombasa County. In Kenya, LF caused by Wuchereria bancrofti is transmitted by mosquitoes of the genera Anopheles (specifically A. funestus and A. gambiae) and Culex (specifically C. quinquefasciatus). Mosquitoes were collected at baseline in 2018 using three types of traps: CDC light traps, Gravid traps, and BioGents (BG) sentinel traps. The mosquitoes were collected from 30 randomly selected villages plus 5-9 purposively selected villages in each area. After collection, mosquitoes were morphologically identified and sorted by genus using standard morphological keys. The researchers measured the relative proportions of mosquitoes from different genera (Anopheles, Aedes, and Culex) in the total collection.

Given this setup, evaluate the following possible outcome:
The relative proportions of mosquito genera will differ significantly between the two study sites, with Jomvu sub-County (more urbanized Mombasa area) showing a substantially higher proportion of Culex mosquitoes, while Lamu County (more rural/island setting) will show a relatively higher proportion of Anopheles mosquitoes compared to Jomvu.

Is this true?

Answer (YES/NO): NO